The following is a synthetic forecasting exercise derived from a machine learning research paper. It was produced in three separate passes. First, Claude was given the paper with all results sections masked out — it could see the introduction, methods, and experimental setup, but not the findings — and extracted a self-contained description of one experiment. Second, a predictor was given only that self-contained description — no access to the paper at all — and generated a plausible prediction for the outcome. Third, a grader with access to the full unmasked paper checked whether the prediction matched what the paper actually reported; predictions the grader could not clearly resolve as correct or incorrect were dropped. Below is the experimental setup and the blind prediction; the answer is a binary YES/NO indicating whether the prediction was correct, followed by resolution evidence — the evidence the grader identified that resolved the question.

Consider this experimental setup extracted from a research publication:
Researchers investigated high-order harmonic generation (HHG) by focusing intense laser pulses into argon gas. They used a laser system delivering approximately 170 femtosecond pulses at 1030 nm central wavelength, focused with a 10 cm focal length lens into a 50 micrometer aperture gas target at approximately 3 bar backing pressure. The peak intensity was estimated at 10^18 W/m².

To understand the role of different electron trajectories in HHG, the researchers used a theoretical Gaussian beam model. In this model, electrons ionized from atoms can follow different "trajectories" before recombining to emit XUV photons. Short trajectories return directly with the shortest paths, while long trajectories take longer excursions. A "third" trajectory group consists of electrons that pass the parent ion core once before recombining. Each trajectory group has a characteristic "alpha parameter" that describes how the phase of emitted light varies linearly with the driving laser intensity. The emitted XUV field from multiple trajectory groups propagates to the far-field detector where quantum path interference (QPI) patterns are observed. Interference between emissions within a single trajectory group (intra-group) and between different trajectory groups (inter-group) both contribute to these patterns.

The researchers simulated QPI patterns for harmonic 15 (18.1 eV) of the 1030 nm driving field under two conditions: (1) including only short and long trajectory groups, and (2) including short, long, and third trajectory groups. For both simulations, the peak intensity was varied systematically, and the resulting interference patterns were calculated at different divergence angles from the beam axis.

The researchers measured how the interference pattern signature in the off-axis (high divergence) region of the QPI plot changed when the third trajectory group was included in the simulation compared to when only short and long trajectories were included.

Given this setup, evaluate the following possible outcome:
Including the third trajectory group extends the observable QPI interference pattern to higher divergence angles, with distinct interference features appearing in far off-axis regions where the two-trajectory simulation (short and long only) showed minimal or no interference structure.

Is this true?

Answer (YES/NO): NO